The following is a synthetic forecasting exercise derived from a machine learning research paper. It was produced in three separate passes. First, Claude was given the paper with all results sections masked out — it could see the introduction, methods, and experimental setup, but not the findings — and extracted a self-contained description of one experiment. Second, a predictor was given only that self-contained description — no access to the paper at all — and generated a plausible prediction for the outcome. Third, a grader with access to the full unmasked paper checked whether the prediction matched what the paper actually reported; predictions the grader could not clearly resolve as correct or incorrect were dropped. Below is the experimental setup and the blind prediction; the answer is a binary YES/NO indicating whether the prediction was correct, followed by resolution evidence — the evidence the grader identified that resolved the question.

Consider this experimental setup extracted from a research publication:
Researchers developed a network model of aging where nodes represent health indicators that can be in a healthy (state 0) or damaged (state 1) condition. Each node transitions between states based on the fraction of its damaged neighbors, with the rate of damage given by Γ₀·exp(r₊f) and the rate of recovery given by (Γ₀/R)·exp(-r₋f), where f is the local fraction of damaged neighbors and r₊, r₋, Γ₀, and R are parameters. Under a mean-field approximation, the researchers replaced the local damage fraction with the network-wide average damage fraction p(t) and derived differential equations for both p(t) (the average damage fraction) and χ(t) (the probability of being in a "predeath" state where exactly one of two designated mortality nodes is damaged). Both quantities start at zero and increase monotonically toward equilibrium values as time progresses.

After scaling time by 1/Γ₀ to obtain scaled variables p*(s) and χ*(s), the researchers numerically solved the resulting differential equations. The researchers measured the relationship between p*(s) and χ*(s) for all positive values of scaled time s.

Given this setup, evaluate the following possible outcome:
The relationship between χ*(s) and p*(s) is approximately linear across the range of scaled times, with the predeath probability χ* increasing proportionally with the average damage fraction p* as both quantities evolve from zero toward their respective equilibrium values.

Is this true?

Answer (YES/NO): NO